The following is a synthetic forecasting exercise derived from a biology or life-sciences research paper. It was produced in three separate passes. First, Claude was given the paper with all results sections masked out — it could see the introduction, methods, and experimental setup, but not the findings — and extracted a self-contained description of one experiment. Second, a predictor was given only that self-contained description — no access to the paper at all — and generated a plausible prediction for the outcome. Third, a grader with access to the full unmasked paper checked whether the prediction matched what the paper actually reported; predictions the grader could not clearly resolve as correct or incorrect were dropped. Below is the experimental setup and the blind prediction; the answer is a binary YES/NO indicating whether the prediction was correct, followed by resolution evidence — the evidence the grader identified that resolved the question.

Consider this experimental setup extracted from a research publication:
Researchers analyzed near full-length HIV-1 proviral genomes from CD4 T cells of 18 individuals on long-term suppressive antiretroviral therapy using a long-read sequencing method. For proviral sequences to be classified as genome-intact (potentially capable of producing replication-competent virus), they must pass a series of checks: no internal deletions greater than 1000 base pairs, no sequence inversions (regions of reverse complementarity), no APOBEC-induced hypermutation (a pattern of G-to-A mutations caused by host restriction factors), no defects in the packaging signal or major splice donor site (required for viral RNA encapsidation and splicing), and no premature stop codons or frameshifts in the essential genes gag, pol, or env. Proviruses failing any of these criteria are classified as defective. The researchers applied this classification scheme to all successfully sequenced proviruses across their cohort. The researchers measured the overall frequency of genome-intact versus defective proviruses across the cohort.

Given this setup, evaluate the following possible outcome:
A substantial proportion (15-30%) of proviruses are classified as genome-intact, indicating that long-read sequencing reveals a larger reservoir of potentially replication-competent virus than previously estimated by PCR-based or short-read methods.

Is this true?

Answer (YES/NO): NO